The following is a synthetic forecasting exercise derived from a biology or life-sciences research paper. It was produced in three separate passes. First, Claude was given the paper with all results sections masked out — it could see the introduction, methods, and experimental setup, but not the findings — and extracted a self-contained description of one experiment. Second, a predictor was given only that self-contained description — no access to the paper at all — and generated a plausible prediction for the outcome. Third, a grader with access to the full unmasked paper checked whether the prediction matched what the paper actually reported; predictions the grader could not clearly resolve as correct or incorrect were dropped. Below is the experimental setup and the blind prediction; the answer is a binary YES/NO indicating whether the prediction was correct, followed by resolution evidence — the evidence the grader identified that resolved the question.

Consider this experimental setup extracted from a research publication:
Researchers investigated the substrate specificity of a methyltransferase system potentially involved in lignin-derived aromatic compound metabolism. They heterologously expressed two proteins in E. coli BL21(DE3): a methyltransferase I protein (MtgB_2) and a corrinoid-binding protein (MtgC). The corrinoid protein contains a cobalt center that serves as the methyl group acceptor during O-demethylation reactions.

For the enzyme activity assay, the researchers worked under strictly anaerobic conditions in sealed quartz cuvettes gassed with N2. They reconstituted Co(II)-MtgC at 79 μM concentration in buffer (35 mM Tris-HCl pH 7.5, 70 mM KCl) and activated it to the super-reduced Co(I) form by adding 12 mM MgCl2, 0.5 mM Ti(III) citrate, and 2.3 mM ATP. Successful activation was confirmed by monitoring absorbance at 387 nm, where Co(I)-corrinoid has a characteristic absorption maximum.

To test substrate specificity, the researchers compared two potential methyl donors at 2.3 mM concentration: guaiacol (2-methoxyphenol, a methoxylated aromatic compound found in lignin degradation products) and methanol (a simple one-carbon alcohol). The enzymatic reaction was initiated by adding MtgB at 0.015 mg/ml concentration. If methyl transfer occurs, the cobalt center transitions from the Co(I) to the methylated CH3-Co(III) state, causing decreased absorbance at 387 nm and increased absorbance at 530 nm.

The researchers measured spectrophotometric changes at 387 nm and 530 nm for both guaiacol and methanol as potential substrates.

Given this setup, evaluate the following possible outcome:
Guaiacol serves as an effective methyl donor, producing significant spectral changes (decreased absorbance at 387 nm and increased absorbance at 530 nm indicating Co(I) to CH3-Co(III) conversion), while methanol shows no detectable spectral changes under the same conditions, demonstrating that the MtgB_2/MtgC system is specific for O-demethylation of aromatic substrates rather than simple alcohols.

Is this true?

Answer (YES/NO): YES